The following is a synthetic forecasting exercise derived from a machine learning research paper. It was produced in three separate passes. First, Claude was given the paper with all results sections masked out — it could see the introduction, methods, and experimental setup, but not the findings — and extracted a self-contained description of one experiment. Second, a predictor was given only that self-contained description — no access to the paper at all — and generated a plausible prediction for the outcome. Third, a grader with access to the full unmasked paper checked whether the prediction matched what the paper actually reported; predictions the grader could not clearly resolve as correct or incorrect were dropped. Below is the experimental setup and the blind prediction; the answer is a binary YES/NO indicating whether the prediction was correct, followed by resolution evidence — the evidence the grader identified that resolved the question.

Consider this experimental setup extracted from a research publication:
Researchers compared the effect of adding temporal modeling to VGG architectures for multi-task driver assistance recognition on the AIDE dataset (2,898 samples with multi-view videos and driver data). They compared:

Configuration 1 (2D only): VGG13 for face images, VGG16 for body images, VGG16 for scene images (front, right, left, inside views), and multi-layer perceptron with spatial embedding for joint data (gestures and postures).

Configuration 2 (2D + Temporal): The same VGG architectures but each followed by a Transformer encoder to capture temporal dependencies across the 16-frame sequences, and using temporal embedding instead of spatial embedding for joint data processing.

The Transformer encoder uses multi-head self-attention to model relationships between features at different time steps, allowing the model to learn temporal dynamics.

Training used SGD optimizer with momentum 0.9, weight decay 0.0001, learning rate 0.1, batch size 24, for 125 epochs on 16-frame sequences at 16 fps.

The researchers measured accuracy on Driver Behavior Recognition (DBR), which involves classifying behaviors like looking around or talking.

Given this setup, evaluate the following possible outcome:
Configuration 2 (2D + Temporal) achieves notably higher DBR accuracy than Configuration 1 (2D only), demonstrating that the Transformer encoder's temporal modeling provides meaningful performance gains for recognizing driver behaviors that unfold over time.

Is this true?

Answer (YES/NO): YES